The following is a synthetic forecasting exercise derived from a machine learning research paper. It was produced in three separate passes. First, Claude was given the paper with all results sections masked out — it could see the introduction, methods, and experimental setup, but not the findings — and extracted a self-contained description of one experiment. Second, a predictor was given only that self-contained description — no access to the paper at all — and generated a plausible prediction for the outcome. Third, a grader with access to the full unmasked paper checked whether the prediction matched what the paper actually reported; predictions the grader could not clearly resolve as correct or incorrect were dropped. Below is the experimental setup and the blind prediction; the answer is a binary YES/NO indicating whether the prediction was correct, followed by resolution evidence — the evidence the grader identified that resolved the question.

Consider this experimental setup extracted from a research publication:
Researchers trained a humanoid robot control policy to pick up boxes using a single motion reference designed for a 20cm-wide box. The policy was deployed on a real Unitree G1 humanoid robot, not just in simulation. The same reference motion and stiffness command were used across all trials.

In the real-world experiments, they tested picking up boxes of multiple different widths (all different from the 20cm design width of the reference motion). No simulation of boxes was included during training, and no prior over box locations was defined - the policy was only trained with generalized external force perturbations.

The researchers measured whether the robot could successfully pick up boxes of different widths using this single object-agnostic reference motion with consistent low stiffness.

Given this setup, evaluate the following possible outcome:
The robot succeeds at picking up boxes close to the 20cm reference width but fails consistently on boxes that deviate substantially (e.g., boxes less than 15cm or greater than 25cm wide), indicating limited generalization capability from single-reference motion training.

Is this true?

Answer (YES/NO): NO